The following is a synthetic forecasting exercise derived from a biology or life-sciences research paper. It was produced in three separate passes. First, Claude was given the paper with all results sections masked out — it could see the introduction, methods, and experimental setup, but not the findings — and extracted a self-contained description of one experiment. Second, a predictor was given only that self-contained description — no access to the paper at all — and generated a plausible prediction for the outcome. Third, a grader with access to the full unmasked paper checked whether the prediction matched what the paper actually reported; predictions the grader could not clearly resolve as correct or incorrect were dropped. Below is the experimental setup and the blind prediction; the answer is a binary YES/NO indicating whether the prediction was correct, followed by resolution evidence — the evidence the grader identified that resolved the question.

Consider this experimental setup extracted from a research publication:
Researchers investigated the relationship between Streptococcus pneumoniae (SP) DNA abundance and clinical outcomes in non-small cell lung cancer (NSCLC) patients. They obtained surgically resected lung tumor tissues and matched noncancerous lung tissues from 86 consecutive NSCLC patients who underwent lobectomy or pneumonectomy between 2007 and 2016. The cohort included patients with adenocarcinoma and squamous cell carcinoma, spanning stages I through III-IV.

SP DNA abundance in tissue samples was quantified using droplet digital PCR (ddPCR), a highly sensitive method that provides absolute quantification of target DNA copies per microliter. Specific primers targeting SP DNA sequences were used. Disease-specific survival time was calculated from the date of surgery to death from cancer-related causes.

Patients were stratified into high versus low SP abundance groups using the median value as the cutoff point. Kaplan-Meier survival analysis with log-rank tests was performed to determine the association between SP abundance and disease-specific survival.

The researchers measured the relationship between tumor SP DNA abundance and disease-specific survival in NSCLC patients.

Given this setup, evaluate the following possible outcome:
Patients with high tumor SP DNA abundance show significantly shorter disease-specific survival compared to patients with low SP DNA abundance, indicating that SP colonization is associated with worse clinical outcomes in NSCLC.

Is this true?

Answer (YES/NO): YES